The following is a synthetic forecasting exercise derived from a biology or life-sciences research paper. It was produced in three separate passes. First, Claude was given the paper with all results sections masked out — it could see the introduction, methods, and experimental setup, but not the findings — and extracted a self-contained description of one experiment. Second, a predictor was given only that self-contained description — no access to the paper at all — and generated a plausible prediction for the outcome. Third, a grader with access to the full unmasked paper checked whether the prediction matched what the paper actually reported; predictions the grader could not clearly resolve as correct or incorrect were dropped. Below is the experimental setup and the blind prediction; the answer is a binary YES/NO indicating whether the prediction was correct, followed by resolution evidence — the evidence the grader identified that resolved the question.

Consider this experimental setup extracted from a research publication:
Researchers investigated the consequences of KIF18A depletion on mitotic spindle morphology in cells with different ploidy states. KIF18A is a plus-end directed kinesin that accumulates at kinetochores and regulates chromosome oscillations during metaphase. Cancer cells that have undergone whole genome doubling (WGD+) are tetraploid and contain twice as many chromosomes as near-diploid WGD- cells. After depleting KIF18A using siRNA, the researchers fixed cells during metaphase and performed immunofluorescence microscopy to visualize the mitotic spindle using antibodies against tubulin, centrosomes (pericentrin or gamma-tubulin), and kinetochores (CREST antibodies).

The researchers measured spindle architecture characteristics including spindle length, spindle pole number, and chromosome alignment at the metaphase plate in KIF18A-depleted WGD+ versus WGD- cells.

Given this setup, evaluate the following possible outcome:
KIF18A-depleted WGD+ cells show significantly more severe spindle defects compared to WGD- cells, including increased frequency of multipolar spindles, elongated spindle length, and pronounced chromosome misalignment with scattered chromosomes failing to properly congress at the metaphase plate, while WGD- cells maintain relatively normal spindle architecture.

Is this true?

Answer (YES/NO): NO